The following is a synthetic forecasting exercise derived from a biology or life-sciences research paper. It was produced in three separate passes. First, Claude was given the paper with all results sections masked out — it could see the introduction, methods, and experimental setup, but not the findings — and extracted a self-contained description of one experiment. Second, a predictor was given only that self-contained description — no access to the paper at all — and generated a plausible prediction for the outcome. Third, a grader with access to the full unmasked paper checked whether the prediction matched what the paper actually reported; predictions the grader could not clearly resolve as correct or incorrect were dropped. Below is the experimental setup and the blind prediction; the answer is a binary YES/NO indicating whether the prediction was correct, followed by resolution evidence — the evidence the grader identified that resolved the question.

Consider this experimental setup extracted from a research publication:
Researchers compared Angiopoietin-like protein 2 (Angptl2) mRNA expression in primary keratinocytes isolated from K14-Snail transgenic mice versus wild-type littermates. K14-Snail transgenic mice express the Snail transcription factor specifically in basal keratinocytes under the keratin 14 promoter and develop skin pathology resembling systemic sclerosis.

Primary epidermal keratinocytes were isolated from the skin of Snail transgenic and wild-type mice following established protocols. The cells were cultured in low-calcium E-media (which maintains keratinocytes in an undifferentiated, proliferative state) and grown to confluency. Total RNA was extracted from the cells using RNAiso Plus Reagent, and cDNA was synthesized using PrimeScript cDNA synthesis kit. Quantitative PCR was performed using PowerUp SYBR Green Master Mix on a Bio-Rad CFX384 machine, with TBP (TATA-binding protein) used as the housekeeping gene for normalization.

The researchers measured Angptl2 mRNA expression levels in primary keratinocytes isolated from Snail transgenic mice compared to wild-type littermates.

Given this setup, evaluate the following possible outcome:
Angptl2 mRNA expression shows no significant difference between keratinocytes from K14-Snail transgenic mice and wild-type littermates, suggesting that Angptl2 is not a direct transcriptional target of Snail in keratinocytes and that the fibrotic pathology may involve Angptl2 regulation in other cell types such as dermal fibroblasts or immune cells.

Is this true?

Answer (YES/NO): NO